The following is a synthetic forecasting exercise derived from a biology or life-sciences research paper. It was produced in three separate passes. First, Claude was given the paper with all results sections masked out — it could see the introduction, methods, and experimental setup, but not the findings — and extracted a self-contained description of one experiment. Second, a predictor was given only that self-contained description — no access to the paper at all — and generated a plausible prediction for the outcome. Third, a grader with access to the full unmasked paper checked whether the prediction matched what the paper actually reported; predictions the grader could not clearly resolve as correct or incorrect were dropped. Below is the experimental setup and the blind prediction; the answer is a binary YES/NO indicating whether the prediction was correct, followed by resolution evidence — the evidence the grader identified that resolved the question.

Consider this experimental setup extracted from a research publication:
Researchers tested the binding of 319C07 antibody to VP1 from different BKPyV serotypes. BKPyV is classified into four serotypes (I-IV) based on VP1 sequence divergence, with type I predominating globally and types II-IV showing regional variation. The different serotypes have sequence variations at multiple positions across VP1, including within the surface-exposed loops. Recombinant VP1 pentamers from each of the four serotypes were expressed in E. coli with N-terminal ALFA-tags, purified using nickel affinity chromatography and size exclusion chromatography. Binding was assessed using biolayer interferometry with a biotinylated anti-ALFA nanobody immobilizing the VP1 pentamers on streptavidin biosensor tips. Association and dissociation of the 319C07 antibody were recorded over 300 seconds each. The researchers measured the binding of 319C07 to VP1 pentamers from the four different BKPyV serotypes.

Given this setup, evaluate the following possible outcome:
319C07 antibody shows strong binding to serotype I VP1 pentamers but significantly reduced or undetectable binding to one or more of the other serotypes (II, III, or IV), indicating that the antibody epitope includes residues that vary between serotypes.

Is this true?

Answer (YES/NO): NO